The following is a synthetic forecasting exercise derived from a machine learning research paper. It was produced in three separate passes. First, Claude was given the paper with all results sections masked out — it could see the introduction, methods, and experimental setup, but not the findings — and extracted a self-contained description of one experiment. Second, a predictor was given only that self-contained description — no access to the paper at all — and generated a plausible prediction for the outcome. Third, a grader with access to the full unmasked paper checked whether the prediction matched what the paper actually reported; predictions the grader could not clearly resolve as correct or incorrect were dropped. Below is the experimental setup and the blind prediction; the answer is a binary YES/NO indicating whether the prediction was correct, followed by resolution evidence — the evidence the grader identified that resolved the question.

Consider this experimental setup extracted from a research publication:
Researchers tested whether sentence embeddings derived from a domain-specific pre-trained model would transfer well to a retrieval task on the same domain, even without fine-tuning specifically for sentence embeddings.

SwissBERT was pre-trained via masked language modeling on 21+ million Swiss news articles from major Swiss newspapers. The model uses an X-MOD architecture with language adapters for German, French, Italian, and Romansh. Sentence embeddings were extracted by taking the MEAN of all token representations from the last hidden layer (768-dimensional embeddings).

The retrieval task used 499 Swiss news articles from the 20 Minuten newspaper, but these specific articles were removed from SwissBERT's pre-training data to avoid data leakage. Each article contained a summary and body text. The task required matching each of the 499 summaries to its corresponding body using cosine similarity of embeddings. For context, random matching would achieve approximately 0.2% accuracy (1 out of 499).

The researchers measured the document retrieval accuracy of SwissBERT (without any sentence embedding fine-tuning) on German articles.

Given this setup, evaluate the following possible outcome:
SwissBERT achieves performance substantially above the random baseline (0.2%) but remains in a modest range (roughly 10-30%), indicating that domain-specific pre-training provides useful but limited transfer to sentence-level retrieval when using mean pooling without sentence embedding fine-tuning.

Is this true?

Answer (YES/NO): NO